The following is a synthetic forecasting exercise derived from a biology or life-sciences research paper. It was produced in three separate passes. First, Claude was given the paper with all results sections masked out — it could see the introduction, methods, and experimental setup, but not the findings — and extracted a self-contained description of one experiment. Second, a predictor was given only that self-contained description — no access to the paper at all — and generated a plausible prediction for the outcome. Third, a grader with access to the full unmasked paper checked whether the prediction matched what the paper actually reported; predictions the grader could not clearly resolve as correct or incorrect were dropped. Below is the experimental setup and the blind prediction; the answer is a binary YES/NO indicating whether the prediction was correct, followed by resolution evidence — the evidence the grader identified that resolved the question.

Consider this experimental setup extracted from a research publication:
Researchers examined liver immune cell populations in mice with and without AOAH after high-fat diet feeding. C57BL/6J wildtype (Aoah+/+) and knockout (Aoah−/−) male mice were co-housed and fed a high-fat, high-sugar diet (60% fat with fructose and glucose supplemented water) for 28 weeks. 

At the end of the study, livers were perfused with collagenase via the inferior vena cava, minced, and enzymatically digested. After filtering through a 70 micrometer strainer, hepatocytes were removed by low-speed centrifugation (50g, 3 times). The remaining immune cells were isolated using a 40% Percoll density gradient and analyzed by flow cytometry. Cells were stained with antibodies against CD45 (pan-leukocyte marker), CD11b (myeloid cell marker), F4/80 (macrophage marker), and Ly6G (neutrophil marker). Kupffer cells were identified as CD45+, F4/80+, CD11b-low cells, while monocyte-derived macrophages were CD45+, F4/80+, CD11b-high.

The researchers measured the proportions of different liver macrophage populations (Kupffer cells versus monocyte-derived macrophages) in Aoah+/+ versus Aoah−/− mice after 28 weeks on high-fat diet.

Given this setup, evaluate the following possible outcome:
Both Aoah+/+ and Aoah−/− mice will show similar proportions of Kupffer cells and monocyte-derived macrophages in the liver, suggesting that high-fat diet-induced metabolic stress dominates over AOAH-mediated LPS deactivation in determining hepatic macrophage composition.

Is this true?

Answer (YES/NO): NO